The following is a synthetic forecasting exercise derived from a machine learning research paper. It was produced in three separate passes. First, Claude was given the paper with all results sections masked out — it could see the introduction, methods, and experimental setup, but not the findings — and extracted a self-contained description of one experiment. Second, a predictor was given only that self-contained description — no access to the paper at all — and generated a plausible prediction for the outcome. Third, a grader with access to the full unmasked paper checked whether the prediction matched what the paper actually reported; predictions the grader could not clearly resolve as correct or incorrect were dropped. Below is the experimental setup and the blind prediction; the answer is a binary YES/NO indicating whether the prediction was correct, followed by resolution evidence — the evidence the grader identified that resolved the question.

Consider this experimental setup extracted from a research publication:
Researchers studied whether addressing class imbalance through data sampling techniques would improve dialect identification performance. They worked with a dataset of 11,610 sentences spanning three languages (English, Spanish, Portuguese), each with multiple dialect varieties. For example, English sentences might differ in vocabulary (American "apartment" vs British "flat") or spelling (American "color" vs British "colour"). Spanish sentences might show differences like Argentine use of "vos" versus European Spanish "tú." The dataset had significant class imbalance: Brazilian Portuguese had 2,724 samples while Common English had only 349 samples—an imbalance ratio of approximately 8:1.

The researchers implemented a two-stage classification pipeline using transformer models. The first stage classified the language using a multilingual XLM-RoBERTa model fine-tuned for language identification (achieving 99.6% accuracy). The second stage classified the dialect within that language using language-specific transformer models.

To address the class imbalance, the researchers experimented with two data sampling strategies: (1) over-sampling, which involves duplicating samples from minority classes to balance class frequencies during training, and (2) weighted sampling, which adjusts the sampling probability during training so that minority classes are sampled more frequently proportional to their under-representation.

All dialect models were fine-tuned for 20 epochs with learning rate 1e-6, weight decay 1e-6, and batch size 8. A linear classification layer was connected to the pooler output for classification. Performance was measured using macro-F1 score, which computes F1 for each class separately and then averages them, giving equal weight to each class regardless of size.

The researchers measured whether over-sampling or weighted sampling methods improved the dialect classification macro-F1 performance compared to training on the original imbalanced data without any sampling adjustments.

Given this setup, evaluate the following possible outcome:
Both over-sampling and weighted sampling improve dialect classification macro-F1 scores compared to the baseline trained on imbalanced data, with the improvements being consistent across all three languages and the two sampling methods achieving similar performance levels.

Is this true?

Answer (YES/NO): NO